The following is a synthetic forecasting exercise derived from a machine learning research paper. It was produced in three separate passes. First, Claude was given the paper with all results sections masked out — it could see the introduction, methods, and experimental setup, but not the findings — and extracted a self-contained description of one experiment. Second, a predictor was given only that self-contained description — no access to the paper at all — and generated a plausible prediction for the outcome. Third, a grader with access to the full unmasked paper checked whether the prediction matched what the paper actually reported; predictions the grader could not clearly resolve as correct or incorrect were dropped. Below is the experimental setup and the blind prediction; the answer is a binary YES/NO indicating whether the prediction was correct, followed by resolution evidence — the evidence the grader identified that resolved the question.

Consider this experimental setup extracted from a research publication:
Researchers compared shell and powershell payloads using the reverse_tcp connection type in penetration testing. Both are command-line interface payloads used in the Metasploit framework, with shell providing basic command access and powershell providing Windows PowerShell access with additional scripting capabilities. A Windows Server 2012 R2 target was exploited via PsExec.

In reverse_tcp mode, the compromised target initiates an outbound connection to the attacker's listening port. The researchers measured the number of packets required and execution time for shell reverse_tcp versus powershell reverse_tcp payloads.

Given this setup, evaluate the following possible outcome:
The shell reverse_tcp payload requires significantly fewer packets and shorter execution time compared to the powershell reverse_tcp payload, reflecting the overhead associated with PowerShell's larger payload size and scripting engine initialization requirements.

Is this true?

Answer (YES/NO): NO